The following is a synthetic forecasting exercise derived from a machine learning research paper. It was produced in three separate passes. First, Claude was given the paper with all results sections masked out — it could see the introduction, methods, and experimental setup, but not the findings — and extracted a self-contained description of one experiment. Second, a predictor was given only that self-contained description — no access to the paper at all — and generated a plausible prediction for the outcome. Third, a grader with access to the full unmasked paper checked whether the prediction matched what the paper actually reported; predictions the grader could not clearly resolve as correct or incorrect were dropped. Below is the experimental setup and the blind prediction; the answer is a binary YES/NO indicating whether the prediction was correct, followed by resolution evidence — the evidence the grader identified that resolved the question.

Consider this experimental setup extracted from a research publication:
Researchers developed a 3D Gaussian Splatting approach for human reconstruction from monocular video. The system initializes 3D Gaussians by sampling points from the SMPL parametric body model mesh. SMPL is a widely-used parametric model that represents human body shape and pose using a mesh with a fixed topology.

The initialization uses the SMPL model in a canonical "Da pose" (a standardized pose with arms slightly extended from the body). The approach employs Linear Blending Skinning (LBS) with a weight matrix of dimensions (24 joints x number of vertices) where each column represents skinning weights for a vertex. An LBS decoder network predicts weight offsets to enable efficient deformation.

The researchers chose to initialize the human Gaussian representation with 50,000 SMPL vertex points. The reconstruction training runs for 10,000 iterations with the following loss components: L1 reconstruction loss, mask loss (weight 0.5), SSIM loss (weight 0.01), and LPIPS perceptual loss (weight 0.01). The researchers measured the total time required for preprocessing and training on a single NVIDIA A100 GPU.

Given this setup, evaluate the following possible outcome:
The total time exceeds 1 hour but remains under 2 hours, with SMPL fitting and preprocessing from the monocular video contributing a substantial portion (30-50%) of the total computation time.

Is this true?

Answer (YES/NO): NO